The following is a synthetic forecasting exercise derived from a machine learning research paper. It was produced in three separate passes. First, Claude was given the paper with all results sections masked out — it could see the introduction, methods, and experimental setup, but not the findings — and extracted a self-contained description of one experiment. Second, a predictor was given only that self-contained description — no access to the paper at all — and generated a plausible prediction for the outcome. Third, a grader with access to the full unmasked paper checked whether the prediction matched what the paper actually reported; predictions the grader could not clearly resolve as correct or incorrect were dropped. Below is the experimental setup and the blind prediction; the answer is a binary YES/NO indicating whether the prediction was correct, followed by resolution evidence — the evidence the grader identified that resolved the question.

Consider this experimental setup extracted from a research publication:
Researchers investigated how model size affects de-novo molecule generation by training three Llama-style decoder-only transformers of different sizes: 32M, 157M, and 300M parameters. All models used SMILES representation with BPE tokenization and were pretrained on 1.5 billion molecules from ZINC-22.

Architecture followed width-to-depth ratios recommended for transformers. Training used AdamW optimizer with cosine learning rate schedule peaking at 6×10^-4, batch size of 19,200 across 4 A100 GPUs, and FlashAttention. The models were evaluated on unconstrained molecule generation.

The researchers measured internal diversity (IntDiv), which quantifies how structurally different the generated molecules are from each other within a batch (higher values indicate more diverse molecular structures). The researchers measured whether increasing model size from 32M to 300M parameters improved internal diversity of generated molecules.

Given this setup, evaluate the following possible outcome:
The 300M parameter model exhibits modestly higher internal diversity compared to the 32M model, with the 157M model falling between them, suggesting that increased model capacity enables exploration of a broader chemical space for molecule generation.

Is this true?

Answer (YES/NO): NO